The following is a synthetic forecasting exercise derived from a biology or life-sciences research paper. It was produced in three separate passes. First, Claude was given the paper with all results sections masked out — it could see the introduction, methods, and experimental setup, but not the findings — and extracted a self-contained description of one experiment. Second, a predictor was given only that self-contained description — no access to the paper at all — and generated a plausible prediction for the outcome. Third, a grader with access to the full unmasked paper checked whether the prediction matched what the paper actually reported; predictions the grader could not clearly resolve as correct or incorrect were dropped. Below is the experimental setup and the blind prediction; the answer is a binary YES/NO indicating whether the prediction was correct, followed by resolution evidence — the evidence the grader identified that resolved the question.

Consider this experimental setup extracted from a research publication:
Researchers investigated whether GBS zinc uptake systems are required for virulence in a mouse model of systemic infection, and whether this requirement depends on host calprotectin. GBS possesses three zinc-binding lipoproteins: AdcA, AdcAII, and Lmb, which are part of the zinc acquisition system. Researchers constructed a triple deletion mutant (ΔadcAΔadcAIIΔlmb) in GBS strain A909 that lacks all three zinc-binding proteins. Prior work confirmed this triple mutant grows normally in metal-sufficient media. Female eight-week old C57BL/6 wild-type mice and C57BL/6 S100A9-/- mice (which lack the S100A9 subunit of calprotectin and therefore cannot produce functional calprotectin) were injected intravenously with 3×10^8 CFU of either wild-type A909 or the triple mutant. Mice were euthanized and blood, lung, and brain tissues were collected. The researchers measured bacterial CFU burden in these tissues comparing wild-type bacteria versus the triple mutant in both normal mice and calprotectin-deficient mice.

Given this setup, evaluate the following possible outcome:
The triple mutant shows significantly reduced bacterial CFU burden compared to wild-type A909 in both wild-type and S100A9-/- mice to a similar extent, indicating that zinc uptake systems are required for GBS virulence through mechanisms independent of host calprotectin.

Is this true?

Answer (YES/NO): NO